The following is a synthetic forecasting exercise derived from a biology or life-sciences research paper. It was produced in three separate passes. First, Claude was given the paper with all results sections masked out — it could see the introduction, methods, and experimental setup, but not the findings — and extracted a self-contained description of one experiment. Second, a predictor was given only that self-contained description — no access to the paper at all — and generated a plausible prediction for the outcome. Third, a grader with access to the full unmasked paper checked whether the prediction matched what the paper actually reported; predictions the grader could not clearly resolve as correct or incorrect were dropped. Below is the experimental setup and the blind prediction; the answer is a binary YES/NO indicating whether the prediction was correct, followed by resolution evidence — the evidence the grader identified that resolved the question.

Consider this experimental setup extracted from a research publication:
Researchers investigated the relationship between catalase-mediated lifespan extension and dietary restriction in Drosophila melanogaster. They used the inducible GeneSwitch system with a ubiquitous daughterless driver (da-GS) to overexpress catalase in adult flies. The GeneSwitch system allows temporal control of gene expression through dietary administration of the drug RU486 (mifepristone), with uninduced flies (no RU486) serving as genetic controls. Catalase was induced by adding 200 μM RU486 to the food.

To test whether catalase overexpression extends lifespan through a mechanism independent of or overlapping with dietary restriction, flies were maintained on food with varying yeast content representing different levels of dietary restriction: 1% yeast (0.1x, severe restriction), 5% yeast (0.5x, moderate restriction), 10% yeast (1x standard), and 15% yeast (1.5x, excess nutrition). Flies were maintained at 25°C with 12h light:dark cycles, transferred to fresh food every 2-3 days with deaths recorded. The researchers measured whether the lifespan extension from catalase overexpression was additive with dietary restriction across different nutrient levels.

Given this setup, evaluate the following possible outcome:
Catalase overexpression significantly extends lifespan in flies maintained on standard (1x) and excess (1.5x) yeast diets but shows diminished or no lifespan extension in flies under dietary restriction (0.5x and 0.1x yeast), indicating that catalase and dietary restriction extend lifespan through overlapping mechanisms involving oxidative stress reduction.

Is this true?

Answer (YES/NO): NO